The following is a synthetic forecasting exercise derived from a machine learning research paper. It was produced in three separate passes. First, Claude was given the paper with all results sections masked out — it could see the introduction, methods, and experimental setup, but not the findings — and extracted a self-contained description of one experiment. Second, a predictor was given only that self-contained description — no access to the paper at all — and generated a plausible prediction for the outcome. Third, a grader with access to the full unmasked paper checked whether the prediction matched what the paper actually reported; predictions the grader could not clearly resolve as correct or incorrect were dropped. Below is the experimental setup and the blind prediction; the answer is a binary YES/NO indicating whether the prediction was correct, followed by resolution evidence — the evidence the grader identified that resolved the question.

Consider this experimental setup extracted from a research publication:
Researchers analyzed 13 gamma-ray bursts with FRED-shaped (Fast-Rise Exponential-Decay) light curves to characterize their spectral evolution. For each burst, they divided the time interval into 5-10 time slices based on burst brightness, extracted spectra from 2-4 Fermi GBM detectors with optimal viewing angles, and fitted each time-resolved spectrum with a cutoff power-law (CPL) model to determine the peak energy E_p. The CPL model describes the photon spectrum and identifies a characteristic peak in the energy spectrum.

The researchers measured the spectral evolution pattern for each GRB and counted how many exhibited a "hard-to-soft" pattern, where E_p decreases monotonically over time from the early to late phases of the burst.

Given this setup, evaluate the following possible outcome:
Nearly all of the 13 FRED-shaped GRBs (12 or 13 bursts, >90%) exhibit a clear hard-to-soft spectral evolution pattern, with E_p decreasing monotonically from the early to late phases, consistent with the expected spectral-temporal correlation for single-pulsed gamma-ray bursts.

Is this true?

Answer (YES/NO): NO